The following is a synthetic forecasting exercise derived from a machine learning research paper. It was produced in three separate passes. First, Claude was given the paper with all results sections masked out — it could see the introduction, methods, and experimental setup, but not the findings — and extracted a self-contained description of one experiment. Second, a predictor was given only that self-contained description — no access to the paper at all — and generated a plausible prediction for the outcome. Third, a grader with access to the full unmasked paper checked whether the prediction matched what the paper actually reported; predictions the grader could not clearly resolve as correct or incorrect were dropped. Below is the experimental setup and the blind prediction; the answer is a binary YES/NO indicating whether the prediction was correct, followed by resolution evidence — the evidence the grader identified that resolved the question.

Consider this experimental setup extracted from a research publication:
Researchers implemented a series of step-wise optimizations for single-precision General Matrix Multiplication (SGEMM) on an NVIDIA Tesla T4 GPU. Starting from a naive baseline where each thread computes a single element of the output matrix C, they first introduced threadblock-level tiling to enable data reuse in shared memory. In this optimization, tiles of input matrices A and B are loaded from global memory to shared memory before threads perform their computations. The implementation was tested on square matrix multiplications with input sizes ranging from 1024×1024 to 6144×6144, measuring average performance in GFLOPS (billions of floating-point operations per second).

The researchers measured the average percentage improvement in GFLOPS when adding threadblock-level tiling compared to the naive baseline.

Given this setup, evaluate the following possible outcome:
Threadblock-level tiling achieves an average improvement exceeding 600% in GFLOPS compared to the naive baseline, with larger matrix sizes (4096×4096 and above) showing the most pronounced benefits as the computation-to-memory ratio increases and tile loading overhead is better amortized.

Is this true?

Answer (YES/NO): NO